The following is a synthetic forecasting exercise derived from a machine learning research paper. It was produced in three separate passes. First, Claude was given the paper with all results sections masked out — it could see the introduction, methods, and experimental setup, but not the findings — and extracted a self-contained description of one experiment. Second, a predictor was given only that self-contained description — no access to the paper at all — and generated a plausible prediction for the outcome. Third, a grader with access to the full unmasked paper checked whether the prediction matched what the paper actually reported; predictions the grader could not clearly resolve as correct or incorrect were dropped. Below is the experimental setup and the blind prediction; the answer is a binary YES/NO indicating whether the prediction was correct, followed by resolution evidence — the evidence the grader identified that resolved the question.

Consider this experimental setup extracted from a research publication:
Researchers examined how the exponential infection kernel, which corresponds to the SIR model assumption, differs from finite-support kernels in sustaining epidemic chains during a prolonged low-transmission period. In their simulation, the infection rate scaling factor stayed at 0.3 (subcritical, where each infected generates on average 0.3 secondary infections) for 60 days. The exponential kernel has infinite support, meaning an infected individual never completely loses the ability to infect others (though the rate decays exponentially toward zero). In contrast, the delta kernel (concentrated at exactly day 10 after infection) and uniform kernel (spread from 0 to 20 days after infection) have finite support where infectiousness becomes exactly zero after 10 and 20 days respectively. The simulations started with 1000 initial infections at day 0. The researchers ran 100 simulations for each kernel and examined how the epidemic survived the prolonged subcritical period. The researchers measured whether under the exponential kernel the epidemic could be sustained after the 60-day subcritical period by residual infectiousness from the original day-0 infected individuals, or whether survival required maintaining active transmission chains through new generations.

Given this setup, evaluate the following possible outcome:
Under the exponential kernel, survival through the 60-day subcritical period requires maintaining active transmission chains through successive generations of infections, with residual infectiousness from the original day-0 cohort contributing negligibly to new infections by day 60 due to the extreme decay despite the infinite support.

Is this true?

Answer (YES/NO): NO